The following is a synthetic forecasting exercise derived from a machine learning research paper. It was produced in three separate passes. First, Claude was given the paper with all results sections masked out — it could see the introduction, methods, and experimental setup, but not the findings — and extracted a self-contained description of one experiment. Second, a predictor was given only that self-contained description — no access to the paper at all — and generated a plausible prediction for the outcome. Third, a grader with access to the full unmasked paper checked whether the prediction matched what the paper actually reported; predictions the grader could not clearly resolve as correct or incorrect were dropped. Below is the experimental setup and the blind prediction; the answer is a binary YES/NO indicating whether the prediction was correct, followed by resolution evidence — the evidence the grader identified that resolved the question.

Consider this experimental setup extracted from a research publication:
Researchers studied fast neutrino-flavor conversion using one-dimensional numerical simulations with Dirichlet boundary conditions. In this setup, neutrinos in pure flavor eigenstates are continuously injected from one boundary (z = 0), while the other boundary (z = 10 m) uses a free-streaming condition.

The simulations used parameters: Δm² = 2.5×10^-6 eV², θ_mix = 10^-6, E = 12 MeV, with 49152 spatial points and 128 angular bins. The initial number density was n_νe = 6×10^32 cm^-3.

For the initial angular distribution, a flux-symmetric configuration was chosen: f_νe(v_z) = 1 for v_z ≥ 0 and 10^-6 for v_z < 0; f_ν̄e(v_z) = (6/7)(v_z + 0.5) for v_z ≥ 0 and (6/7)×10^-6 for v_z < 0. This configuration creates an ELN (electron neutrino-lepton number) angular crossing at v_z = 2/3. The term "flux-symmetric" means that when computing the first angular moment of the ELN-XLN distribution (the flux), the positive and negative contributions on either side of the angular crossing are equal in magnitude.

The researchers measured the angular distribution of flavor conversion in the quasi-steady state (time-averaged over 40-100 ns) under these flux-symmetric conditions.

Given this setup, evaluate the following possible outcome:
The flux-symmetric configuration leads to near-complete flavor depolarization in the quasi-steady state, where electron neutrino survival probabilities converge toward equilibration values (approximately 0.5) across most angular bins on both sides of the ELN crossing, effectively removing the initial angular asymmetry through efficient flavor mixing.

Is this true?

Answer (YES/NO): YES